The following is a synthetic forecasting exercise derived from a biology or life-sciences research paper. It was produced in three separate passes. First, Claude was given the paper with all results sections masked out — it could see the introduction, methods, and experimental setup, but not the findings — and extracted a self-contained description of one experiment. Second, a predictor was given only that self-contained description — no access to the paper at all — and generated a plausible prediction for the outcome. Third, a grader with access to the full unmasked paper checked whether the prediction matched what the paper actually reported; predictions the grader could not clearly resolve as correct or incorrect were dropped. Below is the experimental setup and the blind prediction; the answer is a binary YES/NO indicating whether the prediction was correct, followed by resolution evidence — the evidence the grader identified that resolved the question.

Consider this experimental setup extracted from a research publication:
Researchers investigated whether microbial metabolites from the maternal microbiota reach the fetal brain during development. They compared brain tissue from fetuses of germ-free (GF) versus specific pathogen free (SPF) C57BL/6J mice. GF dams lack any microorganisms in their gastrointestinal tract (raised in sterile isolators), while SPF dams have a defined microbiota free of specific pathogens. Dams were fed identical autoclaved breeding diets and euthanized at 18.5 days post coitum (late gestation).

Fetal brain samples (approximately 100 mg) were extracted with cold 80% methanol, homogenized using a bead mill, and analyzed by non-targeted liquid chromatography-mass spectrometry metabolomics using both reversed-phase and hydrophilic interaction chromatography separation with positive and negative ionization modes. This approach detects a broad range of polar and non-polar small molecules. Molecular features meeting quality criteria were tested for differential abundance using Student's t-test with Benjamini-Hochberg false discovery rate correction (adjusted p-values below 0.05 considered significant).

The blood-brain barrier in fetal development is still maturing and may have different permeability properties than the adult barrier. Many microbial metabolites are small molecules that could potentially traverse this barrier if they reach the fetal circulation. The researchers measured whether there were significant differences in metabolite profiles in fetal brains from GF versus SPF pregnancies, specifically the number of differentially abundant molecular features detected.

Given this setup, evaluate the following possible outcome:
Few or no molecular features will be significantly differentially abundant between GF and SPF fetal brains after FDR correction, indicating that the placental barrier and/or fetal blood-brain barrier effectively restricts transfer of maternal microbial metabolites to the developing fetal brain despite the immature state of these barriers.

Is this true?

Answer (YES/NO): NO